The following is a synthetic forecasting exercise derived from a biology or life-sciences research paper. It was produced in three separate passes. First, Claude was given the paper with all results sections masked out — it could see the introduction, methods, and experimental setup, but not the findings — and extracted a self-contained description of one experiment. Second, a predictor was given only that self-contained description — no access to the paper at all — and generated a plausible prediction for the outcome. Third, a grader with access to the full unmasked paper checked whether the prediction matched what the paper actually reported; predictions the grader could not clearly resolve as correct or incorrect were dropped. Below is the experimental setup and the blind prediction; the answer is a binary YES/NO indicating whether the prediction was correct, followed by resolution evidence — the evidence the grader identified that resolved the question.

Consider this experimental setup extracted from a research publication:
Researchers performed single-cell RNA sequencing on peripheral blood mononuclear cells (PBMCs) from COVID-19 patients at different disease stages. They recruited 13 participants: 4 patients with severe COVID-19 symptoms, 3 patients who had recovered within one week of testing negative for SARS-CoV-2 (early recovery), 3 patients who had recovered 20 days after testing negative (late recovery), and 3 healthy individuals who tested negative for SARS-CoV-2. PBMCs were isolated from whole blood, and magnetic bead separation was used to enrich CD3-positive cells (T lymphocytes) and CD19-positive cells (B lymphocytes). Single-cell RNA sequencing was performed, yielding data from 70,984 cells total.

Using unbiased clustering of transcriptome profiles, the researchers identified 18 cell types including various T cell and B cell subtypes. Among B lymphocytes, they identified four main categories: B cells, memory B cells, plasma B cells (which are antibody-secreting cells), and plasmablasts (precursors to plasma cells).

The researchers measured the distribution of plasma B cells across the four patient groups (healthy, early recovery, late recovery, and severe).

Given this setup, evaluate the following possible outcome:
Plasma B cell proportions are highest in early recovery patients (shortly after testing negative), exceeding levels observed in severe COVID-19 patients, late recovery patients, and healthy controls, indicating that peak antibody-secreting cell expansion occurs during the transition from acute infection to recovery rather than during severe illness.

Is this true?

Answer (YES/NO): NO